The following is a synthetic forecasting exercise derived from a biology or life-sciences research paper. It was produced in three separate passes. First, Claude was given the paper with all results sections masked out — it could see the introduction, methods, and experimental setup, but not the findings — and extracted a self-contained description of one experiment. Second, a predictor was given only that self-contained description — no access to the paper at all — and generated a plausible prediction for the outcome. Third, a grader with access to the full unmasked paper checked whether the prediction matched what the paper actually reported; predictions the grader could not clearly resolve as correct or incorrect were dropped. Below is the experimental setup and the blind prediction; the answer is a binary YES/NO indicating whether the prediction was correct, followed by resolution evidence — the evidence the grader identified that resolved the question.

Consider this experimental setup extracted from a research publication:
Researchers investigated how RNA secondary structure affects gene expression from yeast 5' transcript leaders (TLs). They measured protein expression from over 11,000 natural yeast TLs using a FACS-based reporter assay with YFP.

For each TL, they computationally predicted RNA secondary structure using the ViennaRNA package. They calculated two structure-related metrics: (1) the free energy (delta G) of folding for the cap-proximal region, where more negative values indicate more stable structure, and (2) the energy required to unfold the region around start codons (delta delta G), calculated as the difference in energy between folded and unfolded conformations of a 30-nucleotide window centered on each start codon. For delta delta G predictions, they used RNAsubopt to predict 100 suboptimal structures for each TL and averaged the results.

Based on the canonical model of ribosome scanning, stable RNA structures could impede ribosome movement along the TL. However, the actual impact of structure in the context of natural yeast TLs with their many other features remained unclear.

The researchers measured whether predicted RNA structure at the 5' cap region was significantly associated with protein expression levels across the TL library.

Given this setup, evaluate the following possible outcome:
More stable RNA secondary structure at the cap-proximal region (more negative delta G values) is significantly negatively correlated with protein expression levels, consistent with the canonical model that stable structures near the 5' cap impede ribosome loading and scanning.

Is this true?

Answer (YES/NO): YES